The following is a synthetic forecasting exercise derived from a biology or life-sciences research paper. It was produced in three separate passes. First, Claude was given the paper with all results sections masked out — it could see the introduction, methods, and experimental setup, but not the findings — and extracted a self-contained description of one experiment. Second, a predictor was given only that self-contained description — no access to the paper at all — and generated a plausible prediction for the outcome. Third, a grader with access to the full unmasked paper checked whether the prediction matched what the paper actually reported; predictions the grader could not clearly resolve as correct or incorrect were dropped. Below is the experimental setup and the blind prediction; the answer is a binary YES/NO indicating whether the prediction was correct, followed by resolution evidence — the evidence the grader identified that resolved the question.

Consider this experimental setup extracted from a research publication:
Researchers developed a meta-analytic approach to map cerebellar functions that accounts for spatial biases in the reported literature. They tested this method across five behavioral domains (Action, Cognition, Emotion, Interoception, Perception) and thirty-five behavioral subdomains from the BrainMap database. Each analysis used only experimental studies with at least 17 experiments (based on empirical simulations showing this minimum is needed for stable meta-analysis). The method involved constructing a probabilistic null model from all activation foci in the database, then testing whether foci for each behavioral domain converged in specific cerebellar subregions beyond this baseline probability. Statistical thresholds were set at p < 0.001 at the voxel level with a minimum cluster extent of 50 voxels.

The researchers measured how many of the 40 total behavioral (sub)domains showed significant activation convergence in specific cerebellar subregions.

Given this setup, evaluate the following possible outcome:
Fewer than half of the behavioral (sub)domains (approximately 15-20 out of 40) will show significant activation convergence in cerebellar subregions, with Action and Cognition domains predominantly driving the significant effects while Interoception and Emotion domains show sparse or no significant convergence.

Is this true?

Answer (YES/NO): NO